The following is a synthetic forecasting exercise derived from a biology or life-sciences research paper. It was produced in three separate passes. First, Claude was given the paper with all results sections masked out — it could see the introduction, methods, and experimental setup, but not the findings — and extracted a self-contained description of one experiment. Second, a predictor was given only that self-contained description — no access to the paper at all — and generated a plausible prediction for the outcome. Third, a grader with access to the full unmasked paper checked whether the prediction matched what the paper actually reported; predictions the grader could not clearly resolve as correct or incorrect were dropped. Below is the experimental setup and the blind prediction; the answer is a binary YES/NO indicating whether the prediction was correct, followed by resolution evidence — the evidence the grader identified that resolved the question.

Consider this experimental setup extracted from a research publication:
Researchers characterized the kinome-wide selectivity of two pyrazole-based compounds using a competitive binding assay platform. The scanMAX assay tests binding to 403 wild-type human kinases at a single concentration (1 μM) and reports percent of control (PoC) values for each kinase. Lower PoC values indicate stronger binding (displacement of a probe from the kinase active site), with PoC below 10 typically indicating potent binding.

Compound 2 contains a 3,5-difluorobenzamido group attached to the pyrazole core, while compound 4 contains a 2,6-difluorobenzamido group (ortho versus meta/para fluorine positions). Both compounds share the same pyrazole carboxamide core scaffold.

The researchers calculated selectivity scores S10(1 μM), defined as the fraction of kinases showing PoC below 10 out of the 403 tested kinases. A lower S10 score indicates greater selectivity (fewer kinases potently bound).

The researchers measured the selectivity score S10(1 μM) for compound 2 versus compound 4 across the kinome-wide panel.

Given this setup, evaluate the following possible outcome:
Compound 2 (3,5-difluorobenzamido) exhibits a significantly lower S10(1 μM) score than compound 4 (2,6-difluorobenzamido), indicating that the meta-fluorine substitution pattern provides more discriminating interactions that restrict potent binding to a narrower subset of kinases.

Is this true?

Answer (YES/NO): NO